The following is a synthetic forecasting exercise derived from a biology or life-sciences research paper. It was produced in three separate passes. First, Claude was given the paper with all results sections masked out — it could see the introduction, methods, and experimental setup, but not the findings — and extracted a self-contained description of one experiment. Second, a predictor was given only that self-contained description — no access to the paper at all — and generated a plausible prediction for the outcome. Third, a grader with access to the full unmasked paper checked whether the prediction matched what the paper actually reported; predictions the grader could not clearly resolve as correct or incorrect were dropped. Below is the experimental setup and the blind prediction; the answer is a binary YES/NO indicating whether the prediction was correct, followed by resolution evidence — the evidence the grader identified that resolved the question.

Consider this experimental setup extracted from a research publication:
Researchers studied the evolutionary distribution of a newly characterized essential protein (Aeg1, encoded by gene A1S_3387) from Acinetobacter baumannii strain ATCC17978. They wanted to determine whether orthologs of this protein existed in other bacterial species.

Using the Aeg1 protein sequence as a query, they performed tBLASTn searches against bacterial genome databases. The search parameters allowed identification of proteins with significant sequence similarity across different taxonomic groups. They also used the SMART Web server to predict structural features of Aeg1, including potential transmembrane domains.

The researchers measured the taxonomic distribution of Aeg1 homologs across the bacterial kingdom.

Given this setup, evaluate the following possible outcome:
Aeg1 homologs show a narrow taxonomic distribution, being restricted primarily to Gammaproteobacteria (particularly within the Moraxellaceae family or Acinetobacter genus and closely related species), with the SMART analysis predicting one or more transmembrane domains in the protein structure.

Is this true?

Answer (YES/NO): NO